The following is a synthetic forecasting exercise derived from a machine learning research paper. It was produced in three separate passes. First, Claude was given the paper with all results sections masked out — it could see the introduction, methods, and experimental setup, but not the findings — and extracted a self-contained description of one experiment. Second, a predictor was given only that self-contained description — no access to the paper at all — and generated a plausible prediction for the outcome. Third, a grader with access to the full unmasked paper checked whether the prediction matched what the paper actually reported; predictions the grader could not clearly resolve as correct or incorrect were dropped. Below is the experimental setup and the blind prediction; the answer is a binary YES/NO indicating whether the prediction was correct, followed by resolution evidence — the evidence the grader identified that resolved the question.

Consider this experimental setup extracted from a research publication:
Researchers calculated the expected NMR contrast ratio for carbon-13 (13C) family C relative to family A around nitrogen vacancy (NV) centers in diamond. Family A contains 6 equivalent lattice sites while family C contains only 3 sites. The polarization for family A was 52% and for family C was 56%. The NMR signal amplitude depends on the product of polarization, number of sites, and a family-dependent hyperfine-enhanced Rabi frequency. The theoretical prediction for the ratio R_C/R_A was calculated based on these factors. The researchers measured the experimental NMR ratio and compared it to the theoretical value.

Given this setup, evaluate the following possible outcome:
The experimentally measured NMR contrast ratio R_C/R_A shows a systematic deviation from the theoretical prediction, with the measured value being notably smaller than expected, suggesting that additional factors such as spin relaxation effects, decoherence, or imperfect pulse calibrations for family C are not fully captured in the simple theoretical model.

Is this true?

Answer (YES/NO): NO